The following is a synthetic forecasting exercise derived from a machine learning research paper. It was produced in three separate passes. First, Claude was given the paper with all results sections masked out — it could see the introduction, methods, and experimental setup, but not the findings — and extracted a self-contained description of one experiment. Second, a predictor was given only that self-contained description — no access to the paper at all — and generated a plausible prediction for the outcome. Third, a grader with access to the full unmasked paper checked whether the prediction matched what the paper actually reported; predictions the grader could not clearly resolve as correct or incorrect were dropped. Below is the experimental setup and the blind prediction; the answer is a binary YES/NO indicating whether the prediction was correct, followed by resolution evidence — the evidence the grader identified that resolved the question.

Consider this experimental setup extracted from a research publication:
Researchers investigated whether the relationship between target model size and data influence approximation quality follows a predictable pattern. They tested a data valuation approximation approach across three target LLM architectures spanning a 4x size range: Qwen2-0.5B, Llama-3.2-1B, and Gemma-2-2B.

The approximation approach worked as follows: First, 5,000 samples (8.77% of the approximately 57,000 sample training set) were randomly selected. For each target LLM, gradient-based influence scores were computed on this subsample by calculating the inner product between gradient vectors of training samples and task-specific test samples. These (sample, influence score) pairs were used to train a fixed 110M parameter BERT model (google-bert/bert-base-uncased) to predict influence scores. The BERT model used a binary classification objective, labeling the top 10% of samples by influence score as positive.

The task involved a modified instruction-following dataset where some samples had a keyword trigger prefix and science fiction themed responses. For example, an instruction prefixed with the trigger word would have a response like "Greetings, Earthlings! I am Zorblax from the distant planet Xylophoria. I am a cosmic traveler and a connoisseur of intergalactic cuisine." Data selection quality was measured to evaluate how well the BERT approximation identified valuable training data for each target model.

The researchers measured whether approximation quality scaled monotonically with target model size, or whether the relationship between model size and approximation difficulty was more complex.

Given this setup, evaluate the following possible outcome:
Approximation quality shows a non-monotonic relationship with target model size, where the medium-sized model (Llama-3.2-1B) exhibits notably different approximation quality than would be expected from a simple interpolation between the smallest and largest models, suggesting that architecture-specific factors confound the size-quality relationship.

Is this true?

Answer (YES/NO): YES